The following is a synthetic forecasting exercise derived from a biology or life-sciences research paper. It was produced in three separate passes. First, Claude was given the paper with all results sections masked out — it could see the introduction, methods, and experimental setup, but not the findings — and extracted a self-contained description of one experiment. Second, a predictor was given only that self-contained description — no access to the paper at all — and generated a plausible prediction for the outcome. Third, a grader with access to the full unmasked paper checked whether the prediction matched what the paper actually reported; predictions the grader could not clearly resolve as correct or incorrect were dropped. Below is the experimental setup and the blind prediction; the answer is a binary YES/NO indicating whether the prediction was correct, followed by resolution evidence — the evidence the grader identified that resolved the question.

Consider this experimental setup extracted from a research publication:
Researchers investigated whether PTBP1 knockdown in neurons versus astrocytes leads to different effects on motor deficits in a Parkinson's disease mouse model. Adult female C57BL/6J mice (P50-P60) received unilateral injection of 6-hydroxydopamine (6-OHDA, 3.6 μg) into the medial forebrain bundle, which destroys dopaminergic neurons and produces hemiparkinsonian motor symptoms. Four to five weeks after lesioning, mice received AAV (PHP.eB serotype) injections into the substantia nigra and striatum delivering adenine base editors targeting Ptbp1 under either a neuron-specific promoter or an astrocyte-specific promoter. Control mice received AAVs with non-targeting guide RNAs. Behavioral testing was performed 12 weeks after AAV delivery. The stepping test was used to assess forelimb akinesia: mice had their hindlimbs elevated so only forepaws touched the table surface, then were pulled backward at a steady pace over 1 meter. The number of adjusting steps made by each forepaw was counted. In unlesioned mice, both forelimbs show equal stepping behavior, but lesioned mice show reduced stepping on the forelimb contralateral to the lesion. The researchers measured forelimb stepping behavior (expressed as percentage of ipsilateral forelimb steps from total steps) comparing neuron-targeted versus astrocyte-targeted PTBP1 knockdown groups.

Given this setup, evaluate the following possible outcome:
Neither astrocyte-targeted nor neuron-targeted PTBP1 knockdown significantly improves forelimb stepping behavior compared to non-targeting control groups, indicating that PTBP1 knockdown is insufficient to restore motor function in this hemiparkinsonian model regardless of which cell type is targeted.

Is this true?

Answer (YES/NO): NO